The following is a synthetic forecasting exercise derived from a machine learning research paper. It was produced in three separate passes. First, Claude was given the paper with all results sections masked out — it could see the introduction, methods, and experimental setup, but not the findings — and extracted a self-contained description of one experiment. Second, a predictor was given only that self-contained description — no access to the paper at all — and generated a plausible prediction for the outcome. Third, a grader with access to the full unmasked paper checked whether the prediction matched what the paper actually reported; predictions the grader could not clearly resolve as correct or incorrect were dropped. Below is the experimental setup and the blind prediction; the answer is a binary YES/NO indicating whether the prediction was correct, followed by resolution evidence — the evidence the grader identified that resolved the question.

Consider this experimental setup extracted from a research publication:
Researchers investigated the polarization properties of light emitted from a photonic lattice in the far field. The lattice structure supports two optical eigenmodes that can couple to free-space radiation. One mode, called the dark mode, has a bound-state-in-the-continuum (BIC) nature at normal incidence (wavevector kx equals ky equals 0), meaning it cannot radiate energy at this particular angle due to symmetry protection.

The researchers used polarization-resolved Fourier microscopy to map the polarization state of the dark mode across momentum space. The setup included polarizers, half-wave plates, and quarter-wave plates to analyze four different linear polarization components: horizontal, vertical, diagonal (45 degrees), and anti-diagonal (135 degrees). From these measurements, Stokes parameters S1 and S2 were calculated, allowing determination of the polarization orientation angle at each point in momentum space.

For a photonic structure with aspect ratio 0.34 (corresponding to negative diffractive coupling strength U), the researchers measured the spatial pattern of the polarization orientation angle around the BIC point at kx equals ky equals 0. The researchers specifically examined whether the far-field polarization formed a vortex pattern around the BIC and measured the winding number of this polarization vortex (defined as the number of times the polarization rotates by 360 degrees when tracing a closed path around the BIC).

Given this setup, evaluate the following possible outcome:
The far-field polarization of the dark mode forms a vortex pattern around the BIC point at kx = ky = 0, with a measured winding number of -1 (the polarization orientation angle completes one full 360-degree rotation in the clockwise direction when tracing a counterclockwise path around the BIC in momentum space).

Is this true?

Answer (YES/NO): YES